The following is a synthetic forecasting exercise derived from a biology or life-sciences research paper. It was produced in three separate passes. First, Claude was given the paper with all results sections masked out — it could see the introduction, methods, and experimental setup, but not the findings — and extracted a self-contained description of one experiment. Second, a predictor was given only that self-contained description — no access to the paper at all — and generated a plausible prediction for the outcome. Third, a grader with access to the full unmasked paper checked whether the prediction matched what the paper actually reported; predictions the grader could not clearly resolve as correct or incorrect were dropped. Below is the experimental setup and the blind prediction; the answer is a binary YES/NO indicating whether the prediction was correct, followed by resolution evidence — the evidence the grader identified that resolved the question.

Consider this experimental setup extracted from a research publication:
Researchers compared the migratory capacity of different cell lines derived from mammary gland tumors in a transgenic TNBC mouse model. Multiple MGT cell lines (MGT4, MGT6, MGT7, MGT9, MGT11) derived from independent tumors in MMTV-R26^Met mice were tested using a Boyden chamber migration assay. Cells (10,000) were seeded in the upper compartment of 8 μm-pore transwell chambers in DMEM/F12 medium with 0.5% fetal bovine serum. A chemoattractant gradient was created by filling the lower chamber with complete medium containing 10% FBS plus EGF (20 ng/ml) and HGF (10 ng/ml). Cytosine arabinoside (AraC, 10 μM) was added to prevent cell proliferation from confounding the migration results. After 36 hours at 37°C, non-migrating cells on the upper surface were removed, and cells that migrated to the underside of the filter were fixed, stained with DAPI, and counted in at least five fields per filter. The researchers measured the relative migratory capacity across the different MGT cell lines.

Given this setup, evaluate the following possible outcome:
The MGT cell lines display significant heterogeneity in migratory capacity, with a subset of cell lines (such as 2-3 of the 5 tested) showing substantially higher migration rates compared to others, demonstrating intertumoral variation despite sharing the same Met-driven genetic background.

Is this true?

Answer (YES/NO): YES